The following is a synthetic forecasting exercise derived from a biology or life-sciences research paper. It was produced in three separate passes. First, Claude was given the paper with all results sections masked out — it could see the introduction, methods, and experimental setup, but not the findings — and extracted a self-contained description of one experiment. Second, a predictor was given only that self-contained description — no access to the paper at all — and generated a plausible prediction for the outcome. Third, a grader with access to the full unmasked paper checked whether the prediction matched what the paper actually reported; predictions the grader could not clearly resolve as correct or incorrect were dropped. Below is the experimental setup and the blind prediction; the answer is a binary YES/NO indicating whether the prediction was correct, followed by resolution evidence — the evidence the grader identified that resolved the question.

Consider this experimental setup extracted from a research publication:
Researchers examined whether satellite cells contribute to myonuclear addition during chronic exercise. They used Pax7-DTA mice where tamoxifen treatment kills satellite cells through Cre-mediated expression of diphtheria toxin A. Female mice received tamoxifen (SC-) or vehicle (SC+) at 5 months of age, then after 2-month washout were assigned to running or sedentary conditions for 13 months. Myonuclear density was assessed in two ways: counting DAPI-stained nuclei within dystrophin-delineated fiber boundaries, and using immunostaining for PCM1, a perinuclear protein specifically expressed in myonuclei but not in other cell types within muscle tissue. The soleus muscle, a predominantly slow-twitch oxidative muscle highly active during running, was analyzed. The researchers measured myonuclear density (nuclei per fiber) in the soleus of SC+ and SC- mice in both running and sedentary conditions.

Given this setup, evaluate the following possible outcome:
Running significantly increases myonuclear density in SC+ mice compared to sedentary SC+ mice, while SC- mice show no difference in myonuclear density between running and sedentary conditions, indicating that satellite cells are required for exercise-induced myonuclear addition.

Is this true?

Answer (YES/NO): YES